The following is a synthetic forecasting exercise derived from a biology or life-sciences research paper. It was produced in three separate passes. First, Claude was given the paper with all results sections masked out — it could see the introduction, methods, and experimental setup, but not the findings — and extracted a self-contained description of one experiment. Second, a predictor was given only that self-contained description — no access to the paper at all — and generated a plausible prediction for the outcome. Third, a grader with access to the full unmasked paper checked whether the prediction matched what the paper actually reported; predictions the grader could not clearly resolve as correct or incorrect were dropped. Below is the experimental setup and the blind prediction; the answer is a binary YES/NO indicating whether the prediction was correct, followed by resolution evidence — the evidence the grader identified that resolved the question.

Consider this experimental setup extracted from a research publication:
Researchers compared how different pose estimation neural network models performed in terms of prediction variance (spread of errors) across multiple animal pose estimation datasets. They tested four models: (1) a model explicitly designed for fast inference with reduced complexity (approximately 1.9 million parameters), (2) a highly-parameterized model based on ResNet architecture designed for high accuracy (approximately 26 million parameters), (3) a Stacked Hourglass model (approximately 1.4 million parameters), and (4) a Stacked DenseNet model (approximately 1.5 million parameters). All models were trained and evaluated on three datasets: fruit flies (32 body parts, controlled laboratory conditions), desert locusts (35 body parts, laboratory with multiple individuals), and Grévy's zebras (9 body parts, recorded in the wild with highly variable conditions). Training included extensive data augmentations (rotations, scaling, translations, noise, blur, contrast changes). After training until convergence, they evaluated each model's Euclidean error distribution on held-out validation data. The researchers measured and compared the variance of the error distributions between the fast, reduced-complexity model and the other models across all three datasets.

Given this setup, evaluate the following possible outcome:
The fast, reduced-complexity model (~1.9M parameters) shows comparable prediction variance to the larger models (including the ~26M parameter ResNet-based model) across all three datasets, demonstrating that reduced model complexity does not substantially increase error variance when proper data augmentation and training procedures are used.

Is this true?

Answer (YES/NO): NO